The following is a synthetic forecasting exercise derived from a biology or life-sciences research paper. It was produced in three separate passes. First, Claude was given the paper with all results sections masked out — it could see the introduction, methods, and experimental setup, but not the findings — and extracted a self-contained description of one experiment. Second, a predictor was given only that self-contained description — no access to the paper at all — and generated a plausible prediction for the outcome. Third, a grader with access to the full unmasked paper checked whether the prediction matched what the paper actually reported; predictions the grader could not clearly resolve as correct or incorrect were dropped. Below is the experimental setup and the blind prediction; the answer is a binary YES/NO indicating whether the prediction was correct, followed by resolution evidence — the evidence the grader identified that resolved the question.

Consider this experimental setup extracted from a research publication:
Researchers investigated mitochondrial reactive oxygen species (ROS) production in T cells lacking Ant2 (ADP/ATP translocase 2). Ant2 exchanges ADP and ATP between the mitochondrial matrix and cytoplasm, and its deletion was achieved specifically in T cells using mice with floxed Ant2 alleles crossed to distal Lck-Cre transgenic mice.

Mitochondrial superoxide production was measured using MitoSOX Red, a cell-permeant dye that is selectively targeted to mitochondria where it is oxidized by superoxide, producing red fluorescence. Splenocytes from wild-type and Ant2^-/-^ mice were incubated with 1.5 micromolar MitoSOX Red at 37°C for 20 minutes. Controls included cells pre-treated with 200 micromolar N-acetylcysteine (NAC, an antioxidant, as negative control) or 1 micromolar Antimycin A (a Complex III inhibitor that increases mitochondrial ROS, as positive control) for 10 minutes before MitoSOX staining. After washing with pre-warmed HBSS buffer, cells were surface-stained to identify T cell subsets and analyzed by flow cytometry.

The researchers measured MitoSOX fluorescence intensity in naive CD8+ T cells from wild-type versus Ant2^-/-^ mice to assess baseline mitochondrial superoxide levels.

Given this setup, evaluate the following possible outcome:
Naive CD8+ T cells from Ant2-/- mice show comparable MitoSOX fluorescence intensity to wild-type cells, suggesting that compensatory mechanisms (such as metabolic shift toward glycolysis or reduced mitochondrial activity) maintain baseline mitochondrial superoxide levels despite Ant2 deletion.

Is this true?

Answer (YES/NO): NO